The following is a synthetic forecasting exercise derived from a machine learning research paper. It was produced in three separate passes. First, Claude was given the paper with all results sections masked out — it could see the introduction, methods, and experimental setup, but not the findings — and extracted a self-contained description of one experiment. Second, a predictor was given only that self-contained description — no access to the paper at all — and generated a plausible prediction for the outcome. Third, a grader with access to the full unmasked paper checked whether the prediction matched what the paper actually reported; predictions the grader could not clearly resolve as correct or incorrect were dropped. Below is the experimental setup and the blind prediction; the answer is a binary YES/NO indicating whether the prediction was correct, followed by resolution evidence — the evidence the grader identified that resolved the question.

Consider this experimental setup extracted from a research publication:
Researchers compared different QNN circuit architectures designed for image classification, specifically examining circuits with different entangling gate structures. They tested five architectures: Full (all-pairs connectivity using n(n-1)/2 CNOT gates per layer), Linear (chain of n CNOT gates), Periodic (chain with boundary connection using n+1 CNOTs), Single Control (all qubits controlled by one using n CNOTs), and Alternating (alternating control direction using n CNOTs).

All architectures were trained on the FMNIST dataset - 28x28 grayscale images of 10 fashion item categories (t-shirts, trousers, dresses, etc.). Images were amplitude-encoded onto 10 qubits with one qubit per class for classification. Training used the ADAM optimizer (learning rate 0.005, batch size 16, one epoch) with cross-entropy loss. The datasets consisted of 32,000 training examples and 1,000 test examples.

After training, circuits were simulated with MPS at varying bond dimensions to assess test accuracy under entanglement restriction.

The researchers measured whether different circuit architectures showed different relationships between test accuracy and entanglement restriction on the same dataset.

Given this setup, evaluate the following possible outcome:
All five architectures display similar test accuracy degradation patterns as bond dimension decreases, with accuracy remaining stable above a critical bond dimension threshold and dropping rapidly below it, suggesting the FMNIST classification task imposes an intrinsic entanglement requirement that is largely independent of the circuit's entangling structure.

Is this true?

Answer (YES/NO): NO